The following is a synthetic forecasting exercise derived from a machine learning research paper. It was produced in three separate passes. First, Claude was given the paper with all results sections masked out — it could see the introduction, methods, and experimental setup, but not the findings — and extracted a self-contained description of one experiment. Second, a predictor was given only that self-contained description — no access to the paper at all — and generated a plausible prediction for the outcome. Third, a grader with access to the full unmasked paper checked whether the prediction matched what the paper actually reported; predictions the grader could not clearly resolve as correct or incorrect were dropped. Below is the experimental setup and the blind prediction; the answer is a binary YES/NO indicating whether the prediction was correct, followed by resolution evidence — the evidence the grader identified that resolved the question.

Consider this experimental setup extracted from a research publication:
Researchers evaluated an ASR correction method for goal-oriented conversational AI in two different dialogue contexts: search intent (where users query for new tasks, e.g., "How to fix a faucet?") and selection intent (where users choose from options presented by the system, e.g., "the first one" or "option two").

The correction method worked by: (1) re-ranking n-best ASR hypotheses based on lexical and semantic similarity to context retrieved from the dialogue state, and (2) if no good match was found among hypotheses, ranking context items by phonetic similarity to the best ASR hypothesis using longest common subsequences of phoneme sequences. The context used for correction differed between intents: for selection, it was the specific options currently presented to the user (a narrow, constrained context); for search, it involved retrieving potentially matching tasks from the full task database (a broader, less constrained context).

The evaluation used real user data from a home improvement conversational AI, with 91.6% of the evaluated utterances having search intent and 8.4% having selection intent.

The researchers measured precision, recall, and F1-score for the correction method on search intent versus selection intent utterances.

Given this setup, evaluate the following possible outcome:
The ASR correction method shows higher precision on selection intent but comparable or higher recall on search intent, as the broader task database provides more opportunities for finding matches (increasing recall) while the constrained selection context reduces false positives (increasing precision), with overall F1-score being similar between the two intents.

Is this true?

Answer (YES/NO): NO